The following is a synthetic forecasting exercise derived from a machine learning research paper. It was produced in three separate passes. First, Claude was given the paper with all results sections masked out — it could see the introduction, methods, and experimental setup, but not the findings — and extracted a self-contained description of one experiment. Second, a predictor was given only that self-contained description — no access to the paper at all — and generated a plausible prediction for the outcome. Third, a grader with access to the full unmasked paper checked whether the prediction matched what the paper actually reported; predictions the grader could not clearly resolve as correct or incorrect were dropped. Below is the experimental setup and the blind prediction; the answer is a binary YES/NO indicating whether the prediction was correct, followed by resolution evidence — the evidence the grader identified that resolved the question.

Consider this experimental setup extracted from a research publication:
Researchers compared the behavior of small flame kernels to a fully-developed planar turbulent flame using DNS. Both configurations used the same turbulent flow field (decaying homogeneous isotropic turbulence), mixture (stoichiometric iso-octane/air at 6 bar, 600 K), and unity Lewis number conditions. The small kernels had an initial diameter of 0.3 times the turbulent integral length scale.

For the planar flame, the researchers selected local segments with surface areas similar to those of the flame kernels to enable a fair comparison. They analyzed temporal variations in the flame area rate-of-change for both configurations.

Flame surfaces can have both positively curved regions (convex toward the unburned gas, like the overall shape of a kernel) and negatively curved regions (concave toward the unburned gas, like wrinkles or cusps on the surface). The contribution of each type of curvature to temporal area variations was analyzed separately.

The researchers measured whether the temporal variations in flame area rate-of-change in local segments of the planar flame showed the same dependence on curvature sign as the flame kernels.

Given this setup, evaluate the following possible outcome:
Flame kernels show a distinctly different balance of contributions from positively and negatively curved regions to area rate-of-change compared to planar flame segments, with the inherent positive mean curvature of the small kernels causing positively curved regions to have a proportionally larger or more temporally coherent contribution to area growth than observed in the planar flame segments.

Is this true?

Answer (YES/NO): NO